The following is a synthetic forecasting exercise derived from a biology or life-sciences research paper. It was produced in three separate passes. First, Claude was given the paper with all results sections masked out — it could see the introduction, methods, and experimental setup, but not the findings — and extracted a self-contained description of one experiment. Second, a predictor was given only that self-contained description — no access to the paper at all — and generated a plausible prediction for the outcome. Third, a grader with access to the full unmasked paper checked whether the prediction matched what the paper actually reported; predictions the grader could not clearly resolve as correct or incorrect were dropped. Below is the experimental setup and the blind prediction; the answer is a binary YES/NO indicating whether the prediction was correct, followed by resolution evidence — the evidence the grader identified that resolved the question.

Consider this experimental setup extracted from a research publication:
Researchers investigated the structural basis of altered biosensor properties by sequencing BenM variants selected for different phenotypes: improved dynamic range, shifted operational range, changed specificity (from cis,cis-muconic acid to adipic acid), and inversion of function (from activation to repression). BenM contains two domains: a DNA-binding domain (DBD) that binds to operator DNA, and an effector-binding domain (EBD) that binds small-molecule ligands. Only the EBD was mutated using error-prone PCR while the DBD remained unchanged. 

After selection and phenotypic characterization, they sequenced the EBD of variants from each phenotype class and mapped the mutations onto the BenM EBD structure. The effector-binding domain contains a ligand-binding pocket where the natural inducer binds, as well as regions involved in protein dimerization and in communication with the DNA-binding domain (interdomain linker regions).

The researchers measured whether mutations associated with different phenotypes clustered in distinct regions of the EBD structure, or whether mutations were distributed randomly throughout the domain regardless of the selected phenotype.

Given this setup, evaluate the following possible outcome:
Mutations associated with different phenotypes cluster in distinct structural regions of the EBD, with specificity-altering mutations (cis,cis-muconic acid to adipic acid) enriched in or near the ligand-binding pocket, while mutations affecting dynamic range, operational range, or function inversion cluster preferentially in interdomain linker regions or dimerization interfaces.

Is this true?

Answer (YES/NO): NO